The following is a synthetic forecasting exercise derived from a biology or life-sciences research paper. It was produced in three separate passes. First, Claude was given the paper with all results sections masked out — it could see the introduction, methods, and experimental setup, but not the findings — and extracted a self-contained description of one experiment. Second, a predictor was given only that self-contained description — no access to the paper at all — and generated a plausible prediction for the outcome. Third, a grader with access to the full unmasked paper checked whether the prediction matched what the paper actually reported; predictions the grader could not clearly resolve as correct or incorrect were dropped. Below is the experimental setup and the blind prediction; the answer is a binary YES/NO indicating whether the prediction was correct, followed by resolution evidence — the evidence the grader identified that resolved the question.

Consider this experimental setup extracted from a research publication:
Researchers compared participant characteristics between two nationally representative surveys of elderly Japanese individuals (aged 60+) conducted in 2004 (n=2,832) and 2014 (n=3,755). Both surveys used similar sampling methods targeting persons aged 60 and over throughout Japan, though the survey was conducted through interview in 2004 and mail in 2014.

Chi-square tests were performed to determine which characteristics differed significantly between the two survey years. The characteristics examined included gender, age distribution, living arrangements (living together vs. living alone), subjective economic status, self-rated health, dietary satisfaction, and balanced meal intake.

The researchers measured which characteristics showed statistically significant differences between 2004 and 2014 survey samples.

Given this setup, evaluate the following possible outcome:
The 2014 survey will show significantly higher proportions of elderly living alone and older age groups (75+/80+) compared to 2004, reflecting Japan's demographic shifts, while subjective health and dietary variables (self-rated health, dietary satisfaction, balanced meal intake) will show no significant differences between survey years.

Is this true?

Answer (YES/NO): NO